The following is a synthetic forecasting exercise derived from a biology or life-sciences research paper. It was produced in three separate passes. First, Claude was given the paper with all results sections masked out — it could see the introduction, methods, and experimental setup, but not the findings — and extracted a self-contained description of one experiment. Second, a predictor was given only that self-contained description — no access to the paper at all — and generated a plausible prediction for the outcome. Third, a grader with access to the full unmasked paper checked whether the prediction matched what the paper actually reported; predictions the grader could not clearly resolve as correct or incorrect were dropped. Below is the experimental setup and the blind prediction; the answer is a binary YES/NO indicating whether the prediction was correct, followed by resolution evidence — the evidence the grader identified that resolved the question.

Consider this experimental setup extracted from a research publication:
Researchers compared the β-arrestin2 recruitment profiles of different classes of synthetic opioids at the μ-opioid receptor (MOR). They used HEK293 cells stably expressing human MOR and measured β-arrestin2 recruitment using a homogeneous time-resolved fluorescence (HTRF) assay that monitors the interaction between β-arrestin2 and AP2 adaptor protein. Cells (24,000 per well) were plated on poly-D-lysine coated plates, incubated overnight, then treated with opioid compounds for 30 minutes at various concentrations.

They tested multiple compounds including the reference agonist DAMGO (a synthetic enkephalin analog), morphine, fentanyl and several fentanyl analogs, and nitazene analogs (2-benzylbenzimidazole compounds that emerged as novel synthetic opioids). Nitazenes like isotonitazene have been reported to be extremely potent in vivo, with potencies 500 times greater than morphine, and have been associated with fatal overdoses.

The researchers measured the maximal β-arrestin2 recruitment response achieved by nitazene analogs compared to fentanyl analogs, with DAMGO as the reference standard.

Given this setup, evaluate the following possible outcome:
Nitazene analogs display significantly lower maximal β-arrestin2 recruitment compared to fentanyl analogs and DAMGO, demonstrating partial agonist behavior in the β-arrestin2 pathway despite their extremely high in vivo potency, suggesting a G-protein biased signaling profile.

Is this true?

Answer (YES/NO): NO